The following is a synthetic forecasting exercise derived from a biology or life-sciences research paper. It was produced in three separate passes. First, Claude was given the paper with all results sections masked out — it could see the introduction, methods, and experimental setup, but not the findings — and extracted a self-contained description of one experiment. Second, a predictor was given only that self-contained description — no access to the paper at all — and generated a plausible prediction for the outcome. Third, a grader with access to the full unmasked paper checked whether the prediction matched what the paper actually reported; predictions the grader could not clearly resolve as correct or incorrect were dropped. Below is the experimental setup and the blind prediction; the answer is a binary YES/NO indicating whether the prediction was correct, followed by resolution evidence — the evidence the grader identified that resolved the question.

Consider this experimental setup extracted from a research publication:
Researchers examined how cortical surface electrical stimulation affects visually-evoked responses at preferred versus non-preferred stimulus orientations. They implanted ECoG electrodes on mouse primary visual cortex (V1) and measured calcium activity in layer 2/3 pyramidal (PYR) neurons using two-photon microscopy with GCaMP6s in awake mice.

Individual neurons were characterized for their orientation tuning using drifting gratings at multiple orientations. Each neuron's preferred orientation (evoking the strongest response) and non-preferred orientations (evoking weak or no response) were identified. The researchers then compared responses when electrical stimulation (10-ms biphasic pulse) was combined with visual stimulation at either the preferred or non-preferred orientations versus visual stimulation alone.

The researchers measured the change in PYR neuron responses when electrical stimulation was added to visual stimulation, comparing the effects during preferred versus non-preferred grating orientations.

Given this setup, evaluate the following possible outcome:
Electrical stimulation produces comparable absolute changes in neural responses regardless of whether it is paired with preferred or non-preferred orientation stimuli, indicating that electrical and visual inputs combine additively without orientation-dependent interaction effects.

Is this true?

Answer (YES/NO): NO